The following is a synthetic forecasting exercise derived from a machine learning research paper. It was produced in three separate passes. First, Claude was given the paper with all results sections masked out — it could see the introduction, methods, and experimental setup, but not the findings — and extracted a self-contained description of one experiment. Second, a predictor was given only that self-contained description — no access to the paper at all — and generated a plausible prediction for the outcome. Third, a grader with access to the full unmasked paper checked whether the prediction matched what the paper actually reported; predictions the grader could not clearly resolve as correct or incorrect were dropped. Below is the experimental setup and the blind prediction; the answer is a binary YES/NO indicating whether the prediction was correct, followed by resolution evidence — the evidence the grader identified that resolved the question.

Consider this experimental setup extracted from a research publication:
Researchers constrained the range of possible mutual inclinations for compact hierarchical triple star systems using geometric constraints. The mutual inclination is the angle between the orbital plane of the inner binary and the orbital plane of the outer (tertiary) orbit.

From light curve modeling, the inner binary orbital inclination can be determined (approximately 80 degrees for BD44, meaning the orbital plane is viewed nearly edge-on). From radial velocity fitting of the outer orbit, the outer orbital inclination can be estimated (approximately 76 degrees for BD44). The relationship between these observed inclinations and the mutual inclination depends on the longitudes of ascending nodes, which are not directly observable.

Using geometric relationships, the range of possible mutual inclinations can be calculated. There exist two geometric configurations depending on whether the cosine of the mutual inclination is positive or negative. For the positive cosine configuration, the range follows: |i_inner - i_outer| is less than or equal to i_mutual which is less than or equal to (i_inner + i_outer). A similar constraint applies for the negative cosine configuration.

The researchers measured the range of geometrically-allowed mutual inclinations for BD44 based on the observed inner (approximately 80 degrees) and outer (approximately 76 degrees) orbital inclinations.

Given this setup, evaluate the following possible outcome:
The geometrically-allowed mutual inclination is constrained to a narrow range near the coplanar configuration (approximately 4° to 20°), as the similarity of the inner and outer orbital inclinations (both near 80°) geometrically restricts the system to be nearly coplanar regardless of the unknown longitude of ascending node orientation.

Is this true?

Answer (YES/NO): NO